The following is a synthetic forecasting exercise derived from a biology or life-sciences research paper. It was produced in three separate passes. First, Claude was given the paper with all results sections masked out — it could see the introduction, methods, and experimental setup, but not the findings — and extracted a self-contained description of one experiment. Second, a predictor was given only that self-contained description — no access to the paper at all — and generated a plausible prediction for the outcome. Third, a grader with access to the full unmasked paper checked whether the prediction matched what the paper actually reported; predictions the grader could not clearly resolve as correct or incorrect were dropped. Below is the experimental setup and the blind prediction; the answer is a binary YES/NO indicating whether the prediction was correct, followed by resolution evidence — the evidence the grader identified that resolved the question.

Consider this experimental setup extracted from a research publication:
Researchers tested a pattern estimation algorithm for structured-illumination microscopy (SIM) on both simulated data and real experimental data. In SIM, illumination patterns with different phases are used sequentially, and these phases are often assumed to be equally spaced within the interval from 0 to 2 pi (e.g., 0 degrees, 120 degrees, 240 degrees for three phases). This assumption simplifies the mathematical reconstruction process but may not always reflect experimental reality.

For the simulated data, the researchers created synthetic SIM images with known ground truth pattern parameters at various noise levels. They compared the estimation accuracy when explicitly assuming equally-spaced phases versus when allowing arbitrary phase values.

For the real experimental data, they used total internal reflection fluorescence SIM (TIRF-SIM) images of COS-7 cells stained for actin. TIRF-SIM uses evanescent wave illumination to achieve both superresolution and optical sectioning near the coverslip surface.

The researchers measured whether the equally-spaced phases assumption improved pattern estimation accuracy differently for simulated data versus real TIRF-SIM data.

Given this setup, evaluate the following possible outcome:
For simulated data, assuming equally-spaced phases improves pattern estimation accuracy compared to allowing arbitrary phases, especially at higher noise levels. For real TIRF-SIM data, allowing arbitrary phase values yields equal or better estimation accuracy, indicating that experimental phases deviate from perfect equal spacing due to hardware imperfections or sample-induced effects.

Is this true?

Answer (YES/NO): NO